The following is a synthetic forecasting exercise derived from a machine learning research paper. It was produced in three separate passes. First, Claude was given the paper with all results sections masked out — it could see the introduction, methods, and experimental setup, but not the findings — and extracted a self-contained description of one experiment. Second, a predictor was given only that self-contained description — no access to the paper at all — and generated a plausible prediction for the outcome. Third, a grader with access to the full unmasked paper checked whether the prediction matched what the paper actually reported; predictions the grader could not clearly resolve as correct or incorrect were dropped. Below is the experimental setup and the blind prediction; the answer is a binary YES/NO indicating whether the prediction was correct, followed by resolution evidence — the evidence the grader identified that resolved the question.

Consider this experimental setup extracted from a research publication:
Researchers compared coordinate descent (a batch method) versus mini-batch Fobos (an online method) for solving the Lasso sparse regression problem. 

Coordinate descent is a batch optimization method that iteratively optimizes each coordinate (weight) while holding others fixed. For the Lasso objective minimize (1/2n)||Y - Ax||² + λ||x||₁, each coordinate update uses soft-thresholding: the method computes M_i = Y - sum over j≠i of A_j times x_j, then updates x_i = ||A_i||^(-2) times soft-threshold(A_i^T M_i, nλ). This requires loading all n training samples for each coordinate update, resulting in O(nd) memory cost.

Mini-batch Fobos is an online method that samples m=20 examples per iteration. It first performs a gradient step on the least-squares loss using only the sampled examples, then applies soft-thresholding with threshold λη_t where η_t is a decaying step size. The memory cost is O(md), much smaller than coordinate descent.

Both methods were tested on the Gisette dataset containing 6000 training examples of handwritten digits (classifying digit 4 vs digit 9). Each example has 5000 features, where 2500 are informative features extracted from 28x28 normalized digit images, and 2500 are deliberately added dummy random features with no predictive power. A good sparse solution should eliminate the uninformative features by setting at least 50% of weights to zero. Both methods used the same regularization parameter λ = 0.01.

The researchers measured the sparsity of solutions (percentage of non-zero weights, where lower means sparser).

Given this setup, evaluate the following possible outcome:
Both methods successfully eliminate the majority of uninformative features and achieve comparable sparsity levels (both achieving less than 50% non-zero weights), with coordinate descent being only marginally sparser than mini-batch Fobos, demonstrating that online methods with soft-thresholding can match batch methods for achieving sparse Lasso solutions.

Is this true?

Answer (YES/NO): NO